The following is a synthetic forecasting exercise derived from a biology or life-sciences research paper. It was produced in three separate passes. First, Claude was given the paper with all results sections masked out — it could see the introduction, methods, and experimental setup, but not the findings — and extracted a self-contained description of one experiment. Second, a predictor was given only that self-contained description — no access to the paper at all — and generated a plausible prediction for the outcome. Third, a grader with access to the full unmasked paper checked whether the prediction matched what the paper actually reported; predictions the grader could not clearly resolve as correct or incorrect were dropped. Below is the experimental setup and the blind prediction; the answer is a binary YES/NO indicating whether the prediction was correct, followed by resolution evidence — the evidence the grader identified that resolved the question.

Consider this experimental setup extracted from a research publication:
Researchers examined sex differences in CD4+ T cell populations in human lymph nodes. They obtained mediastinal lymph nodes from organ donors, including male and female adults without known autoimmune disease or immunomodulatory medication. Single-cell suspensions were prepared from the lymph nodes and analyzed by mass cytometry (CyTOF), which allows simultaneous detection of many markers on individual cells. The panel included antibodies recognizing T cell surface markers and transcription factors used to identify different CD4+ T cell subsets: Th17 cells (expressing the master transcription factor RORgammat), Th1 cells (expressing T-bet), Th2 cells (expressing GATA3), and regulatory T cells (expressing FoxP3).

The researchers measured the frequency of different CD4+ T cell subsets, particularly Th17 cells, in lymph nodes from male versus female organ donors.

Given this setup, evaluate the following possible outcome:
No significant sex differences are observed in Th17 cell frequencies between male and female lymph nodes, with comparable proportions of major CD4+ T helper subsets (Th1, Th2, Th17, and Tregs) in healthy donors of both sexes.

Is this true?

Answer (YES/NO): YES